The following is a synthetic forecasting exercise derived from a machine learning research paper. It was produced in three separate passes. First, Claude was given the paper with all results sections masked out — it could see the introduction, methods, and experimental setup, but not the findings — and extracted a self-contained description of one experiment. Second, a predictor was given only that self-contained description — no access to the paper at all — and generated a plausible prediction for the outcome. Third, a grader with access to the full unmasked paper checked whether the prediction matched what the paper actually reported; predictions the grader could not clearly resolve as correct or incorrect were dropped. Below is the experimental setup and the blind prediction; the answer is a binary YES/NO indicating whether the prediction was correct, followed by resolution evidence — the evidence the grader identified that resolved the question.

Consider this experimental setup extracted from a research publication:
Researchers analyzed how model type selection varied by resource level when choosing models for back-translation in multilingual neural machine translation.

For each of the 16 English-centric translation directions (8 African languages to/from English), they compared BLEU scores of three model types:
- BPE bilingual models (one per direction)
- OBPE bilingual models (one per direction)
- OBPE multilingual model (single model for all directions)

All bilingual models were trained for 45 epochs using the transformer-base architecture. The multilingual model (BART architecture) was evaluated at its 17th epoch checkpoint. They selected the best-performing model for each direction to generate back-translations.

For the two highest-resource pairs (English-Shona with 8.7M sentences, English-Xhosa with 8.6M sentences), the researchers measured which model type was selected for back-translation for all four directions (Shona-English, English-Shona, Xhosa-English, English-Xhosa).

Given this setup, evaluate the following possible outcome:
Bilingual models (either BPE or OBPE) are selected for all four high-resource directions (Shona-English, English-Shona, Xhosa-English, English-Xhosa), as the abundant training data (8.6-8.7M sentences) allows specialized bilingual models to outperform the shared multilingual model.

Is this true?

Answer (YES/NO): YES